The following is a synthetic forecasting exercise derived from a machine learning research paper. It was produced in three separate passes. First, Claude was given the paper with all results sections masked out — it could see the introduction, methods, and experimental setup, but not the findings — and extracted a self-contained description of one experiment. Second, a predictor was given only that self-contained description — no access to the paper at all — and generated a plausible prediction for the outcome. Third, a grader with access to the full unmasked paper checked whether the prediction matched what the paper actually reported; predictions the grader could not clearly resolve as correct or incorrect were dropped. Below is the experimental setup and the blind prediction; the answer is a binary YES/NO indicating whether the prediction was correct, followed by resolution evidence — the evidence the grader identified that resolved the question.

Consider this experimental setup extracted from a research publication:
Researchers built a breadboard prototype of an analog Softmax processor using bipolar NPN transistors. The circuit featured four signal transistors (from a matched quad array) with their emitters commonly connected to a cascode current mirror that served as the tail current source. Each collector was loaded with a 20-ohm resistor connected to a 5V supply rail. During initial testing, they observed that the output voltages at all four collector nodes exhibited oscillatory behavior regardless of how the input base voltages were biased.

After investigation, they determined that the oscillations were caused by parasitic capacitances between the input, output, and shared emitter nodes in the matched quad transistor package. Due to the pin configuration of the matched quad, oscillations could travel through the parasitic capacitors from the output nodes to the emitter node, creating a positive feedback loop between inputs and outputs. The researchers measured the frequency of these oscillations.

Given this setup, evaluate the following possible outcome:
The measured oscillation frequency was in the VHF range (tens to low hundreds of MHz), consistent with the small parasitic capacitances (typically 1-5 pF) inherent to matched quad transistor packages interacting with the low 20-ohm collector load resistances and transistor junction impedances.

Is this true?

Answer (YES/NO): YES